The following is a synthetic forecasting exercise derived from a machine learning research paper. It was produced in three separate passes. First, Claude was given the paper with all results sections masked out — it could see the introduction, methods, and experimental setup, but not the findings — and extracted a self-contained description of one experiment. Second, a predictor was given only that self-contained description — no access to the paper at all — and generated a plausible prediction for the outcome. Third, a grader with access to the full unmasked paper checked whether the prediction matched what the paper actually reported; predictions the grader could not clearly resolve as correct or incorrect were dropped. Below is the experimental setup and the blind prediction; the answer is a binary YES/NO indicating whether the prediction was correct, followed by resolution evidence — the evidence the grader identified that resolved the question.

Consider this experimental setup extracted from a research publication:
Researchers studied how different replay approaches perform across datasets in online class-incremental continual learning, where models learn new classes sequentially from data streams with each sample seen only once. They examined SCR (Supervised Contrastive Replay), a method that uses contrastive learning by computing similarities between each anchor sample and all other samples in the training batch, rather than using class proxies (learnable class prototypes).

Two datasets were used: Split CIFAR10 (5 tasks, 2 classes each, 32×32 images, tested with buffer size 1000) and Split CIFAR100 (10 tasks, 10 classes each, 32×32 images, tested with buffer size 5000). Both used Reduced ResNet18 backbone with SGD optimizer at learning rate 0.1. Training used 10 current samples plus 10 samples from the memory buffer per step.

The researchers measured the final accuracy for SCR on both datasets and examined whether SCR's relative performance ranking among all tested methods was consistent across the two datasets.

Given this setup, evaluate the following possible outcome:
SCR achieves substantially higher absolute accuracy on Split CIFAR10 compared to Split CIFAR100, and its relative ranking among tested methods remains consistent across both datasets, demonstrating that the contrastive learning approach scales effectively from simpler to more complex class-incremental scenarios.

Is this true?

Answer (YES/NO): NO